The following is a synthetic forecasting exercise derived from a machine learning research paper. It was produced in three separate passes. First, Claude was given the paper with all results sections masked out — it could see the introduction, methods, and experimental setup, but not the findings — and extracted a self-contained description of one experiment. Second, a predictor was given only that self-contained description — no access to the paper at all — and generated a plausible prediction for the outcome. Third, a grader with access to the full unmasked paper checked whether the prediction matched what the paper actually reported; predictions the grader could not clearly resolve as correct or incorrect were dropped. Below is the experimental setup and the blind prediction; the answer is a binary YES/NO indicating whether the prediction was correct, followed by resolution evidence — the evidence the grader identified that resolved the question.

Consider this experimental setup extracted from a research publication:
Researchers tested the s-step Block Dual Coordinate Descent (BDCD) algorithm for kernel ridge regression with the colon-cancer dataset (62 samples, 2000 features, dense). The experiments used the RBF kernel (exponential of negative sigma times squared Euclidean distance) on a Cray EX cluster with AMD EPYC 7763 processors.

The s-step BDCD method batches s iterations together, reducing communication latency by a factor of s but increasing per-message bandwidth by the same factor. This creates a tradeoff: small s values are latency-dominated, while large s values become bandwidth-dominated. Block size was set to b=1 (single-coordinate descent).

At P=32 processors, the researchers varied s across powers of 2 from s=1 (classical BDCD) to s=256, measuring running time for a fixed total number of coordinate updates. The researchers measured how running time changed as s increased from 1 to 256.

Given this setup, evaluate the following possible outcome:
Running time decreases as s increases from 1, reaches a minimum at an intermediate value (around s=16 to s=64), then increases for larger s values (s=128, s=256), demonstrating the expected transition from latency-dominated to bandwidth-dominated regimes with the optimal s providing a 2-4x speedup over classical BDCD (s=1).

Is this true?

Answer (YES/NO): NO